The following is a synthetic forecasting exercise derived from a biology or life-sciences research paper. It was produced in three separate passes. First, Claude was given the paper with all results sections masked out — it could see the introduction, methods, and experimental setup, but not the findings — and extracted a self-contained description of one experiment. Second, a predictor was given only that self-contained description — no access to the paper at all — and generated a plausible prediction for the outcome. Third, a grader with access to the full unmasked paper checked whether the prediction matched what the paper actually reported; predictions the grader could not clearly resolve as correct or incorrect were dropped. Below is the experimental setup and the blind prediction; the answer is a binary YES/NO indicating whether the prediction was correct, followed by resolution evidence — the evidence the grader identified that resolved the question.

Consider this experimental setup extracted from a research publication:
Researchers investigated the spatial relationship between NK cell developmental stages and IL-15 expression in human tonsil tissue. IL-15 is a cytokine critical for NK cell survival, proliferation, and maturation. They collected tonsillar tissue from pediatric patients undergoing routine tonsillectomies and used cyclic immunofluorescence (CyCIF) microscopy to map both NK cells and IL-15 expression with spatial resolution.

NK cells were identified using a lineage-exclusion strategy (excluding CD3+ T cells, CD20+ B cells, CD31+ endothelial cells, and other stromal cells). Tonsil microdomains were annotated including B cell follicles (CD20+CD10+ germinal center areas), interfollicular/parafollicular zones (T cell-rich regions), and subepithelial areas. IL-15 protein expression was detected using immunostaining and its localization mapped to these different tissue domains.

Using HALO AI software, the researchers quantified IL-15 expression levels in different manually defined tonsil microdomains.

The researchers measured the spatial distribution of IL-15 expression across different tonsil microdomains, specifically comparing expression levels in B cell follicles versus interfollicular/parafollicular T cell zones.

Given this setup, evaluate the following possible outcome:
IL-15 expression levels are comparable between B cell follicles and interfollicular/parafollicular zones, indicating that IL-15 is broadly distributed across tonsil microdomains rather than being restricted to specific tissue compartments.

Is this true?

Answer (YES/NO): NO